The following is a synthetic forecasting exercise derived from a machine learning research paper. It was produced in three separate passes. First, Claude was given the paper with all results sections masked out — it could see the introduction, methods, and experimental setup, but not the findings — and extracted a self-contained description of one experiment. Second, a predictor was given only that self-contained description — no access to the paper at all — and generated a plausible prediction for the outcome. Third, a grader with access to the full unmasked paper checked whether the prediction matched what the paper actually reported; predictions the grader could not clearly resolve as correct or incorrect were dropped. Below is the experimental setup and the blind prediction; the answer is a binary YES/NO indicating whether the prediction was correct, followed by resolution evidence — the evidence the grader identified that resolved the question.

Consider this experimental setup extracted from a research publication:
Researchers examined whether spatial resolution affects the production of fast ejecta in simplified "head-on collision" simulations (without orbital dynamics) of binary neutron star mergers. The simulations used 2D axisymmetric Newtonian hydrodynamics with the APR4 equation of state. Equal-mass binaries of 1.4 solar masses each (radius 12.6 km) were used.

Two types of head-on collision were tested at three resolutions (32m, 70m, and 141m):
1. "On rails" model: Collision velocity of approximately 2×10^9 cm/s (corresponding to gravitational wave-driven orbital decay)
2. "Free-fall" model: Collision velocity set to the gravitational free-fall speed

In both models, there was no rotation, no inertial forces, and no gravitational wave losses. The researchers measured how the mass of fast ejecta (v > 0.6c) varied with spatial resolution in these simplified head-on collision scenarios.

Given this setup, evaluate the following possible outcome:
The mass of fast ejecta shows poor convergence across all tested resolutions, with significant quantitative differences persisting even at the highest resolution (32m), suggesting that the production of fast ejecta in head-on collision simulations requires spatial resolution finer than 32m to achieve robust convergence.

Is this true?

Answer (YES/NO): NO